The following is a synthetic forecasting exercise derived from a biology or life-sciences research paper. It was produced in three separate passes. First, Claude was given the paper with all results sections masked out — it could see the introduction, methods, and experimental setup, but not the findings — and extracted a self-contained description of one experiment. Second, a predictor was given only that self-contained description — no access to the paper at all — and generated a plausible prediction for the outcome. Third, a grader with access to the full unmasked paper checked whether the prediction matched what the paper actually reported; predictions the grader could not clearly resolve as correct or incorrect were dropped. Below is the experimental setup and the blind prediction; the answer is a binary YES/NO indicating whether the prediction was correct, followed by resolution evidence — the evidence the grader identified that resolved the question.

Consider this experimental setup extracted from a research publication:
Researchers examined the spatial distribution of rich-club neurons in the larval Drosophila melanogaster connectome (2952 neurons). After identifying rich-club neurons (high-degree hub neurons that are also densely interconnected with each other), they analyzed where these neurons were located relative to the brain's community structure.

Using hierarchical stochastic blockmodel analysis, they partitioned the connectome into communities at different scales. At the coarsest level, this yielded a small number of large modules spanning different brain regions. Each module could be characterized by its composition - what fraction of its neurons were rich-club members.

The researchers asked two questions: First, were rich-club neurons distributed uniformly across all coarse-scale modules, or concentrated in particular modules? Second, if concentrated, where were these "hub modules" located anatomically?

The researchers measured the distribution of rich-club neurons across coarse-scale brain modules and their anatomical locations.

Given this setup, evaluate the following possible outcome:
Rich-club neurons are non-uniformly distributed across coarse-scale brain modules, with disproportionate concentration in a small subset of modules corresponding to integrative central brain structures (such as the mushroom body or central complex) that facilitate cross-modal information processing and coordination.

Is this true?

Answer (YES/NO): YES